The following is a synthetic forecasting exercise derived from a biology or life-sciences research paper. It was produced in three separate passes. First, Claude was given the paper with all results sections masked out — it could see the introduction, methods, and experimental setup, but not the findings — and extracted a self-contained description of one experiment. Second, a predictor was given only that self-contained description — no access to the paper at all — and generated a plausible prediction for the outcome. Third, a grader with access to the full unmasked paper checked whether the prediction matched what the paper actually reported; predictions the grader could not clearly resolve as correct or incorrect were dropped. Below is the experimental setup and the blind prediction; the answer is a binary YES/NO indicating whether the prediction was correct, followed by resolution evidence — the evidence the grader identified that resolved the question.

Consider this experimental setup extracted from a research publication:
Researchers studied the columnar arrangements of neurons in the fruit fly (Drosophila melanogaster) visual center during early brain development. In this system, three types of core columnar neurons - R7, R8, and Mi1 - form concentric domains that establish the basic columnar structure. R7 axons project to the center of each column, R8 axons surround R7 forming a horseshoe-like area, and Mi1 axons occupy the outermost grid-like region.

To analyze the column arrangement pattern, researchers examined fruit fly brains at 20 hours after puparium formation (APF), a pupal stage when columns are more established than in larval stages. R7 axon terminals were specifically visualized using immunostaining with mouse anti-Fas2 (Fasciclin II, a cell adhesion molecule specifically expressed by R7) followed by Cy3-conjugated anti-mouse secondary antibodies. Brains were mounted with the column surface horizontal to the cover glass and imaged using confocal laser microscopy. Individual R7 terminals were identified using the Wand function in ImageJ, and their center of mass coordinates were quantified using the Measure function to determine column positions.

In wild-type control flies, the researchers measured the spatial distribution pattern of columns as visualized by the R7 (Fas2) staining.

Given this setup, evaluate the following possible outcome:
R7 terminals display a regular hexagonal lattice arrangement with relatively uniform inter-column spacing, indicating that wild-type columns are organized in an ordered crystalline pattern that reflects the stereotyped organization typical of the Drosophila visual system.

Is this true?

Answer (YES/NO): NO